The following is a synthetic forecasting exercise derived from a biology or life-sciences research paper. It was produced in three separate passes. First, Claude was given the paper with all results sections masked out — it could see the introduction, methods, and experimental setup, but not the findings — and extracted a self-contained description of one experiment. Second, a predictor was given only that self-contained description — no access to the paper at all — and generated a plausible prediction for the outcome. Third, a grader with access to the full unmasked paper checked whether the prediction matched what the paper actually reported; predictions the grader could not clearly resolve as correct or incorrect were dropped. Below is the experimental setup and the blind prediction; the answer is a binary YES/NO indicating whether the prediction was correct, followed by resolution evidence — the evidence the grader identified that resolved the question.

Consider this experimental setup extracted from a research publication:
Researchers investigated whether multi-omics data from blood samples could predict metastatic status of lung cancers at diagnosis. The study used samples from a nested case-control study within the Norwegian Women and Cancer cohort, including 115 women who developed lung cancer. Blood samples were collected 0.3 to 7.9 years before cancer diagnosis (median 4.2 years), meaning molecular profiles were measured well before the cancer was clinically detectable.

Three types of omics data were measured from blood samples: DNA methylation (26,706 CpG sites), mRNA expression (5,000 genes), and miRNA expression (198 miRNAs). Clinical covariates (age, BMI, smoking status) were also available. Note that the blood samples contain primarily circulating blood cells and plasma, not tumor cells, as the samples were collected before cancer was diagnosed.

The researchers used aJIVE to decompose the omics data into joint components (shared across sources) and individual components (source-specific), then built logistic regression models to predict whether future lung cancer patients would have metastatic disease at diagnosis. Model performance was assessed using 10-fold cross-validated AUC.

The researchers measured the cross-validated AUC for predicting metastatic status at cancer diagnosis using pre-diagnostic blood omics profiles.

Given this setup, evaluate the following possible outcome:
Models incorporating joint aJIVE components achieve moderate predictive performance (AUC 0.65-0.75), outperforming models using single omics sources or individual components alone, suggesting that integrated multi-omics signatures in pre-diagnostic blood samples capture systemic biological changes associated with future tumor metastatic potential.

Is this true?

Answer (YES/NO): YES